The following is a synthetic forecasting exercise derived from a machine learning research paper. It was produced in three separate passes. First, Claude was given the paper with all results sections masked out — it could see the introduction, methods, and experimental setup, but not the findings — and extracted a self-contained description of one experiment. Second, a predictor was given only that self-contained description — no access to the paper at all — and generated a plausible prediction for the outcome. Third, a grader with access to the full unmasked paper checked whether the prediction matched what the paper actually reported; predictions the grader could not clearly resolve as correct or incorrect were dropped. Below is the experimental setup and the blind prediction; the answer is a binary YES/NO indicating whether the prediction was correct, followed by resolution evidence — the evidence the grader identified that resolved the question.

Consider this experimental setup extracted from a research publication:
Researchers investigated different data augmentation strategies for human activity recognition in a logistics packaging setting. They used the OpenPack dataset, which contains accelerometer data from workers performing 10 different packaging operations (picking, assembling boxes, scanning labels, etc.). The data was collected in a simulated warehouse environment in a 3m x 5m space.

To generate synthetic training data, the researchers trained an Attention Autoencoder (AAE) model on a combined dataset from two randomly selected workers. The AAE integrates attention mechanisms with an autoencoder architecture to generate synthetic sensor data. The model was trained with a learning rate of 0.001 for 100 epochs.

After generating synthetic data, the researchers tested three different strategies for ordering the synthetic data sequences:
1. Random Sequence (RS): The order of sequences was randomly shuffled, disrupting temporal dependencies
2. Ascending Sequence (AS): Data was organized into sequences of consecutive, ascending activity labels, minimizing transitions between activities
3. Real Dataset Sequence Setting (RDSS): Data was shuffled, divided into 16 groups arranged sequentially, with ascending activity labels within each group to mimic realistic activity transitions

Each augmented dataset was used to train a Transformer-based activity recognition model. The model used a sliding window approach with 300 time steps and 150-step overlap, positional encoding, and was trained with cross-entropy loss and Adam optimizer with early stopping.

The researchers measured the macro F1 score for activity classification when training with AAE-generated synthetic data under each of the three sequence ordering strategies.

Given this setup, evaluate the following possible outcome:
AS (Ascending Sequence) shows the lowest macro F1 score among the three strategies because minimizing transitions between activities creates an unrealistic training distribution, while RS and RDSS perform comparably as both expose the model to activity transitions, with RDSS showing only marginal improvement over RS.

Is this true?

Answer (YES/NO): NO